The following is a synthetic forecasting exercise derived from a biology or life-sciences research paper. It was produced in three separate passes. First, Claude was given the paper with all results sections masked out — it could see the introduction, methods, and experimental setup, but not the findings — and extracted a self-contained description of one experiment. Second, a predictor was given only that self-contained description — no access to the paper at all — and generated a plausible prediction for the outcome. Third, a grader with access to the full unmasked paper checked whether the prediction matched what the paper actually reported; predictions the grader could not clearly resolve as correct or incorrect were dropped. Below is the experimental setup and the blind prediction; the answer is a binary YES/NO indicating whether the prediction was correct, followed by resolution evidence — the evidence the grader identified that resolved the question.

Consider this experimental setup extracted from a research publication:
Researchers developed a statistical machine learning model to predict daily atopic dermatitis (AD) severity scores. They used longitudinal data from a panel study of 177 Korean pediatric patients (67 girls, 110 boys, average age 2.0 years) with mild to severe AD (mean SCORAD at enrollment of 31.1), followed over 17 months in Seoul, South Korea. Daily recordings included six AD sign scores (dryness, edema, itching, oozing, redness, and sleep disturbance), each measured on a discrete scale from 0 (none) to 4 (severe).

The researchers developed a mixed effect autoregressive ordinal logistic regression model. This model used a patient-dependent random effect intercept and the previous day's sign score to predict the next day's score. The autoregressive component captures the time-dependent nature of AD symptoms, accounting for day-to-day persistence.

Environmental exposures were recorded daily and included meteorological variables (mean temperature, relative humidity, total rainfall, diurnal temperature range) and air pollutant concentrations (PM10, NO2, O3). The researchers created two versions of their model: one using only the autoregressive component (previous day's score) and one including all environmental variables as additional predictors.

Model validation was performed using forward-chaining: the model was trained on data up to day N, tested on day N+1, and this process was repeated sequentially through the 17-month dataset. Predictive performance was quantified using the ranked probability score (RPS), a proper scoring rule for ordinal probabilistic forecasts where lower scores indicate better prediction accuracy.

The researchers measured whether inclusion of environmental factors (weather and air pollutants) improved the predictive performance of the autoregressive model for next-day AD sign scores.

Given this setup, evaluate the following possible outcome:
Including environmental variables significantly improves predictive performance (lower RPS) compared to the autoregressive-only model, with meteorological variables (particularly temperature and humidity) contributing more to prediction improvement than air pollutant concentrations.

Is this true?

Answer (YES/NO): NO